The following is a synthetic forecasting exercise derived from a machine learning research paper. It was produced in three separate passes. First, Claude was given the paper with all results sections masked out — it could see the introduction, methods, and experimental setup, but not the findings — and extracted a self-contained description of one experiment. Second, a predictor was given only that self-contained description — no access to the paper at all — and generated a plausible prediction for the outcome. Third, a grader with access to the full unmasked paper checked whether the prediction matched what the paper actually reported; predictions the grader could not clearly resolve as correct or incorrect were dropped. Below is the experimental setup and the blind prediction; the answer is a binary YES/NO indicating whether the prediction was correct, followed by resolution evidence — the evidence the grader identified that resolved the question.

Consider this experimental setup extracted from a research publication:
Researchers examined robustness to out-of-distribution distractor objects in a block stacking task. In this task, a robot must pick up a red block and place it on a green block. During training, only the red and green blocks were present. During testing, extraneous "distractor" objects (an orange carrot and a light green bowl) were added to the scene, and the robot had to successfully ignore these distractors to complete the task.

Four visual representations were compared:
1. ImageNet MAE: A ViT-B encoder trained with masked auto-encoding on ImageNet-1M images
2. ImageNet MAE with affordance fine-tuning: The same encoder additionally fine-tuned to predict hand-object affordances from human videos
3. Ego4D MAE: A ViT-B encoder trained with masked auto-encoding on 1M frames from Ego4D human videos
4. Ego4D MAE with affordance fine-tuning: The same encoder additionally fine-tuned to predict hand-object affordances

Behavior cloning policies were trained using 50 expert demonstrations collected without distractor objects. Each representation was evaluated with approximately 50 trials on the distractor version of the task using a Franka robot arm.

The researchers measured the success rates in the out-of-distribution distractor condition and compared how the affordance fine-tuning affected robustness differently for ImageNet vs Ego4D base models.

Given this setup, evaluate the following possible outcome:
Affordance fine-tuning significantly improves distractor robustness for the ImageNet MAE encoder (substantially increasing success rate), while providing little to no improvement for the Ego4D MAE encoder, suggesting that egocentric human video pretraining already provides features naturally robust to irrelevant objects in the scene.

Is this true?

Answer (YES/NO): NO